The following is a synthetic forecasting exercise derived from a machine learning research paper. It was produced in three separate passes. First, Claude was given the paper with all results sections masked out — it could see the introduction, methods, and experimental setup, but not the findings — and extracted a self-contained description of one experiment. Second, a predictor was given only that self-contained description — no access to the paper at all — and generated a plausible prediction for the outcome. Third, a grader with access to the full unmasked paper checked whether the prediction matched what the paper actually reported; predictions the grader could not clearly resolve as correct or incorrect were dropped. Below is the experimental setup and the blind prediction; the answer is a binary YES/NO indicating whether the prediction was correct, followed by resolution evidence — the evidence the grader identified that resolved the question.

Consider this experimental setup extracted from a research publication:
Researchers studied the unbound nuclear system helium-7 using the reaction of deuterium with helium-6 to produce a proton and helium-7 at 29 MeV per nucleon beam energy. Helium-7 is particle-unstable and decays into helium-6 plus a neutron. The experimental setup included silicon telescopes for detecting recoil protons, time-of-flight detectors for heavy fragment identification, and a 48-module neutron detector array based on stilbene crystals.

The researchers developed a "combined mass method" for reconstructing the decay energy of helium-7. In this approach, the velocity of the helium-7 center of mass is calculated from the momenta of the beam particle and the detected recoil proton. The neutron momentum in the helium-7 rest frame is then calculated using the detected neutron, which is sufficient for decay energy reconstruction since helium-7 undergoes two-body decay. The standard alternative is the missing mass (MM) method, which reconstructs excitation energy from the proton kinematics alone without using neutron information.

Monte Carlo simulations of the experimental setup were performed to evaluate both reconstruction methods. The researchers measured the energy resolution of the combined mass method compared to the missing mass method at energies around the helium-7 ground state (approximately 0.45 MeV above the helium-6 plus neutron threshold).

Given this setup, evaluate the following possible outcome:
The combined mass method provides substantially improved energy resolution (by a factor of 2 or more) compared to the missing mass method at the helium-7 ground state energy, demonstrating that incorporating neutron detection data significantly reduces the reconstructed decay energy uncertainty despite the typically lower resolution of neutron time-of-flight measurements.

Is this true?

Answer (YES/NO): YES